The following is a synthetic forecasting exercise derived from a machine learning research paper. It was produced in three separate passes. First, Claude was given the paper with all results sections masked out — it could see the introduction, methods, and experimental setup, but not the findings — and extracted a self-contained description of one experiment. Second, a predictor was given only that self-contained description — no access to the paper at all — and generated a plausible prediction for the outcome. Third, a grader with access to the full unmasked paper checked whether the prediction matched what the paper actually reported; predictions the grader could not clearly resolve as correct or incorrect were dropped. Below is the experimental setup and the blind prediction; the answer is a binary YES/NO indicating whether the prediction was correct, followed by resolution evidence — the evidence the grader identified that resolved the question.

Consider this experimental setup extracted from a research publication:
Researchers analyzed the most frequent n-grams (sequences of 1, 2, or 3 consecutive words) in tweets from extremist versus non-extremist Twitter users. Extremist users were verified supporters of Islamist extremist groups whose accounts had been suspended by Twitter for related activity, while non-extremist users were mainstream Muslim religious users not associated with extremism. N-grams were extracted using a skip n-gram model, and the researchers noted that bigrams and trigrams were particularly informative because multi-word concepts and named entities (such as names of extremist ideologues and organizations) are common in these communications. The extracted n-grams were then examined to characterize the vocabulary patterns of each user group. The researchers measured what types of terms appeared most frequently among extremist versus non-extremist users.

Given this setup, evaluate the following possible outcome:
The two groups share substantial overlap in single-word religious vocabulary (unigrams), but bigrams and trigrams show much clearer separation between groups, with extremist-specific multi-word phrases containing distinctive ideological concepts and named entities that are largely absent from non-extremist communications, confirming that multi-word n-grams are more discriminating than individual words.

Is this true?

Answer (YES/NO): NO